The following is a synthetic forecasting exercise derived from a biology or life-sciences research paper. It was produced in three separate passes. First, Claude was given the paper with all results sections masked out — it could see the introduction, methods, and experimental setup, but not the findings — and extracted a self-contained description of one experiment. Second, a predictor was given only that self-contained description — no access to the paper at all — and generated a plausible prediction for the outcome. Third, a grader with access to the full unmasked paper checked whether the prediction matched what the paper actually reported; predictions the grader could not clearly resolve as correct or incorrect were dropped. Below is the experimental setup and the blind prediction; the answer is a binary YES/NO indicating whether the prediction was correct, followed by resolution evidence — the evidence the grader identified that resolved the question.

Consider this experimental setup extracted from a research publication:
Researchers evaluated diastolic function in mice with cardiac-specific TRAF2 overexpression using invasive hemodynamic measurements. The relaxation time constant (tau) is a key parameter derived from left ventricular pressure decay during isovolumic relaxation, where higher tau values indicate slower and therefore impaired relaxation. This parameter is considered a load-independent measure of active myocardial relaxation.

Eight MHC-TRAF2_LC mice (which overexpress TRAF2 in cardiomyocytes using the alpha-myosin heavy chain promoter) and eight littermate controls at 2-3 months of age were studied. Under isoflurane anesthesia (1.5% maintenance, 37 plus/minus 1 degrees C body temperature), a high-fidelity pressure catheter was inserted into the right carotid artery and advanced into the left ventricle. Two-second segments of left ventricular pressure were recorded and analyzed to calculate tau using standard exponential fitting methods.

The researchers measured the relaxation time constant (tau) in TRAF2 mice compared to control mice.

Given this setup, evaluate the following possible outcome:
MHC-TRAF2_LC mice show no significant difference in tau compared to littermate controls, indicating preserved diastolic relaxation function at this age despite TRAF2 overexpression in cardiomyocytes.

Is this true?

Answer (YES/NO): YES